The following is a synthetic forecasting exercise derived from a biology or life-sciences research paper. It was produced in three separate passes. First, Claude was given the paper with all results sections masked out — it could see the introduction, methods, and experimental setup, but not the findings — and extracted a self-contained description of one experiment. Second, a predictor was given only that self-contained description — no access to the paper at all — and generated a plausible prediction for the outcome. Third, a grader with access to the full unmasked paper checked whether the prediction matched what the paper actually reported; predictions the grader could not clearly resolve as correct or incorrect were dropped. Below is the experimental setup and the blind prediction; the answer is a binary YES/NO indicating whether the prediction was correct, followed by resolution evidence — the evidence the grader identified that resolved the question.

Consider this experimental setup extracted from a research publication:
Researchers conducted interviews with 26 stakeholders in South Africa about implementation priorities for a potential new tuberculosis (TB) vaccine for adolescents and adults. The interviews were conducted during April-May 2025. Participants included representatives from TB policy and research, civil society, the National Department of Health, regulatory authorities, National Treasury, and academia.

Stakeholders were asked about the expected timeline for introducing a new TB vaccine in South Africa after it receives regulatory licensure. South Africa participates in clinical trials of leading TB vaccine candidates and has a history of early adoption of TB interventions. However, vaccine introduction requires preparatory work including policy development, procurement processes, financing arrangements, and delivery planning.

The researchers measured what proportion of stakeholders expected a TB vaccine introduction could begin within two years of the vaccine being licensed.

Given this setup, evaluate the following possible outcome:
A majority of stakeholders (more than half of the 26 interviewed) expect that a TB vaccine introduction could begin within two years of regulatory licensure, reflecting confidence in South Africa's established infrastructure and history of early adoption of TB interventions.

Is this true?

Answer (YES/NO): YES